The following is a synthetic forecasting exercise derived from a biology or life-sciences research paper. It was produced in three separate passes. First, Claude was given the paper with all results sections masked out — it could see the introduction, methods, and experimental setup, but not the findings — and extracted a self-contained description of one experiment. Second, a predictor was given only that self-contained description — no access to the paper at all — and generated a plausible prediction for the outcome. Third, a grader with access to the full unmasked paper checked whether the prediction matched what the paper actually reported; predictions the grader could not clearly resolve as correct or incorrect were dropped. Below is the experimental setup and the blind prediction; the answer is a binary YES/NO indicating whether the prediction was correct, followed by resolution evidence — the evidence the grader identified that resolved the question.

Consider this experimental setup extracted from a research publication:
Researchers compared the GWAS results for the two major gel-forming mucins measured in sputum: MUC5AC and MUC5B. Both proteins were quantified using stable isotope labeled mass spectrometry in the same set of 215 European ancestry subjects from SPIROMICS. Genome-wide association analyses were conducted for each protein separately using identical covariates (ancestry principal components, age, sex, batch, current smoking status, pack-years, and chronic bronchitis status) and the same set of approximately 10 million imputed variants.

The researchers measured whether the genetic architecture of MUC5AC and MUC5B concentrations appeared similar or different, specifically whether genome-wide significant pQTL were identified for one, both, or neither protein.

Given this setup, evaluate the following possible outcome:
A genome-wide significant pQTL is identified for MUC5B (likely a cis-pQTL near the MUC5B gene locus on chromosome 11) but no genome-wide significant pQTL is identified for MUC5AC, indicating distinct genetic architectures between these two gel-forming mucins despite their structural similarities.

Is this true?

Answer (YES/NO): NO